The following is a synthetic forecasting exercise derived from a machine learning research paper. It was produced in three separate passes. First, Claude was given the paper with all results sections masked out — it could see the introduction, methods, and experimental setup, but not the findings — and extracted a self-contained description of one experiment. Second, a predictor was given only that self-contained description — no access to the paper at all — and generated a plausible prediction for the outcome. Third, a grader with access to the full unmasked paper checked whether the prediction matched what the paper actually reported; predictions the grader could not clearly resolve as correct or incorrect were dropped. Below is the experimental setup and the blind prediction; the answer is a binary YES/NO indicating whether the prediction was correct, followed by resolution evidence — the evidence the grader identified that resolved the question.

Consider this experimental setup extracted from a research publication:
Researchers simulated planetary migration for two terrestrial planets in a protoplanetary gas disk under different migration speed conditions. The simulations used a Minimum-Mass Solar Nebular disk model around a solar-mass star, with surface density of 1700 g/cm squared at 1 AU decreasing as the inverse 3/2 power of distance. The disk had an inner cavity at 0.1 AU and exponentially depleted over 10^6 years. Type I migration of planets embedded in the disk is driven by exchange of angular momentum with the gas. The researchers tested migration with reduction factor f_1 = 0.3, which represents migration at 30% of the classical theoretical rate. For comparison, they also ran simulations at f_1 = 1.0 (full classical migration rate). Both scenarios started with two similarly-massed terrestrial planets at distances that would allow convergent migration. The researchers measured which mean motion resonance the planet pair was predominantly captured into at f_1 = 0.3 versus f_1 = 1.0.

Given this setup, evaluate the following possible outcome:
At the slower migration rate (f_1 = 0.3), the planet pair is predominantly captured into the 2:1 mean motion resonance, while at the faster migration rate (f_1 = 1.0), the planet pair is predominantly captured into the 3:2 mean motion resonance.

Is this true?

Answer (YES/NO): NO